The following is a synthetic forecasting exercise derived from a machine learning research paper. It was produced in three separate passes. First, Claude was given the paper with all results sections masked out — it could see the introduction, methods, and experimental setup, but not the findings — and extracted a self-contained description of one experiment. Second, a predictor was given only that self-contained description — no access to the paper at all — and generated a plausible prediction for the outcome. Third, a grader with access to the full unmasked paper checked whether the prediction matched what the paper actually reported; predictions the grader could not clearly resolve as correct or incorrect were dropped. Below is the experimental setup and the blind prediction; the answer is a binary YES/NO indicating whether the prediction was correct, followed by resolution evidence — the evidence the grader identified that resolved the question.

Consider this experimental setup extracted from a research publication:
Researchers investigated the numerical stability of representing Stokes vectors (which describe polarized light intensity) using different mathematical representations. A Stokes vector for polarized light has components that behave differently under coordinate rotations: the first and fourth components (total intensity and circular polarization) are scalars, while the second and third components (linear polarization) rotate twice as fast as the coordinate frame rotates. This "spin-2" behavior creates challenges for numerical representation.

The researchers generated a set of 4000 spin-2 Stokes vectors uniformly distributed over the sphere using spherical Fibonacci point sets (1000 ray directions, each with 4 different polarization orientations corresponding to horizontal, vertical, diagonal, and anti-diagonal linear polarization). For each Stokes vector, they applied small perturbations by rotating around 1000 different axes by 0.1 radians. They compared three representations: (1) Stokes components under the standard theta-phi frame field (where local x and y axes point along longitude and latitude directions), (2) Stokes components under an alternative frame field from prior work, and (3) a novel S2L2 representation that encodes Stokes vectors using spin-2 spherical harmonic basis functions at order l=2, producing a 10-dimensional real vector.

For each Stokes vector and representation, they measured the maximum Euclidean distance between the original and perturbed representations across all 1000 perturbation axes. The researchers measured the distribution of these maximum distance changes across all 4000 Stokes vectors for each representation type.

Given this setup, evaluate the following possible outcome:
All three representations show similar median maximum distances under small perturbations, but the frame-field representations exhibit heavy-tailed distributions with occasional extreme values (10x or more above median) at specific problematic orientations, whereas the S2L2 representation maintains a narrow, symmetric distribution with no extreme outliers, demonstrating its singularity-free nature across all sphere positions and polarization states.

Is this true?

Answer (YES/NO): NO